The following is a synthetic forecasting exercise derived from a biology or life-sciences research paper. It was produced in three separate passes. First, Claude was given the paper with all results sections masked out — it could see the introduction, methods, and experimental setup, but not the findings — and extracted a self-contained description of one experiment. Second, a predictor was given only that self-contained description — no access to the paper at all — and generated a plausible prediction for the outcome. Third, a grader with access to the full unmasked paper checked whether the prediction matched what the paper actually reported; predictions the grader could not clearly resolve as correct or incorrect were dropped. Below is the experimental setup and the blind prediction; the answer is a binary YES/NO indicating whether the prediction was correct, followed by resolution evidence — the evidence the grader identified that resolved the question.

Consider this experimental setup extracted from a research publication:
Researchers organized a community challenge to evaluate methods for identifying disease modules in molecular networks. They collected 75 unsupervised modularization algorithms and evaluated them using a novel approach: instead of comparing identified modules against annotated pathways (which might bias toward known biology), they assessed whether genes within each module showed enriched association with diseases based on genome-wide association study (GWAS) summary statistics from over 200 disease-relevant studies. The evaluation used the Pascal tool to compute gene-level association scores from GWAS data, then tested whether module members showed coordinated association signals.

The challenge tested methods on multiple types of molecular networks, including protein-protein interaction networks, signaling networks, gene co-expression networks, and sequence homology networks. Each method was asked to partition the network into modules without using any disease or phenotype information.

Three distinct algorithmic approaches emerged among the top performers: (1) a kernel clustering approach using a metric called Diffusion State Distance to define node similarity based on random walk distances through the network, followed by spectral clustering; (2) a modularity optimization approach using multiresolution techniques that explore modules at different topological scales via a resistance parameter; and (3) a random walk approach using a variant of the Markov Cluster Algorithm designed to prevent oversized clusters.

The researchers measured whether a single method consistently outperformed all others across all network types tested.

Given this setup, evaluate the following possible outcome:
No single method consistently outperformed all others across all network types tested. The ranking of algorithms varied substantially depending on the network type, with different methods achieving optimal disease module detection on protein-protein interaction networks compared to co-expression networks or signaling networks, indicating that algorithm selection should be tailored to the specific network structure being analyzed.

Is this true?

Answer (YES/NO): YES